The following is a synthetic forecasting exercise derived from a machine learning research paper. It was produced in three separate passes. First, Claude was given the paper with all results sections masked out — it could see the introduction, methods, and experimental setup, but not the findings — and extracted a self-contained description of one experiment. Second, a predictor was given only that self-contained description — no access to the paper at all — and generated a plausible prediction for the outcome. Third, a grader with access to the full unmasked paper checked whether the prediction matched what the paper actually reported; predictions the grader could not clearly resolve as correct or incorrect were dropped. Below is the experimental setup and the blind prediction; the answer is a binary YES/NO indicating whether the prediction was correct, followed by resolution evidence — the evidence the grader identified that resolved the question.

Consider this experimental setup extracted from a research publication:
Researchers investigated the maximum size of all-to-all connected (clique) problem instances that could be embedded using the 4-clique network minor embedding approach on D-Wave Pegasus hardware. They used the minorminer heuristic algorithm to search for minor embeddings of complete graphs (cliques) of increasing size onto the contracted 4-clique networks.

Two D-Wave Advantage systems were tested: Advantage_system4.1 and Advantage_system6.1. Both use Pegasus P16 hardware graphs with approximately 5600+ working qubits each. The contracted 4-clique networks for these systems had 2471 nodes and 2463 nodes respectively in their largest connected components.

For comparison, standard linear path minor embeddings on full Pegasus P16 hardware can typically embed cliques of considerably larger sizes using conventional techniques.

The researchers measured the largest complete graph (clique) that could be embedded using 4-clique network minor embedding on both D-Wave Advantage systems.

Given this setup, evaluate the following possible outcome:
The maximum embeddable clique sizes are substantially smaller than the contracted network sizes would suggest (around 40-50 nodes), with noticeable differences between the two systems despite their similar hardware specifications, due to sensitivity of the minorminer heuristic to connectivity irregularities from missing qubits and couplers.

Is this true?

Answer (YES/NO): NO